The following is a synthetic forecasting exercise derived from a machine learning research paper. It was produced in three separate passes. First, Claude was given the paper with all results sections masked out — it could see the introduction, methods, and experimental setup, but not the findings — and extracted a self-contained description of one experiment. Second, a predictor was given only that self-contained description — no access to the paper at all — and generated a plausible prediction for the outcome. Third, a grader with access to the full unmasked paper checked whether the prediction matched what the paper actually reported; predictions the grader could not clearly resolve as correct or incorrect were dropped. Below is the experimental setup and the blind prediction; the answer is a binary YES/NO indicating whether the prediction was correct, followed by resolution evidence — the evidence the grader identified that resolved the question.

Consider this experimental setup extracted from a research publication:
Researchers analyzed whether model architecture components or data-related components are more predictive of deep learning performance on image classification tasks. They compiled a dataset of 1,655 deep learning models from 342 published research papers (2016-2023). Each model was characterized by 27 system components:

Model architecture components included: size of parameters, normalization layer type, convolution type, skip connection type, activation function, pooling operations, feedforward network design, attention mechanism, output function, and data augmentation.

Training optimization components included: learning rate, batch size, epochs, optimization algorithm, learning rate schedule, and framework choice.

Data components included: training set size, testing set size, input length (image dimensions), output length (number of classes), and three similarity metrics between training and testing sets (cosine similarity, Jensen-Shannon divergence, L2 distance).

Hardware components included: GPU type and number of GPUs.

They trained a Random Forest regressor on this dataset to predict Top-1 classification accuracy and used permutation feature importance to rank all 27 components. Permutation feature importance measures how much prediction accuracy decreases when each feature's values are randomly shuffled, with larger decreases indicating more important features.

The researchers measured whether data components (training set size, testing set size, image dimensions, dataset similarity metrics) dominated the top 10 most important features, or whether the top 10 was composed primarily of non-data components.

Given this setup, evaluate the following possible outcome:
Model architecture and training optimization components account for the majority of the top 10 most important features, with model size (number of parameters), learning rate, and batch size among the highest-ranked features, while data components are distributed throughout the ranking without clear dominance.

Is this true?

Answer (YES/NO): NO